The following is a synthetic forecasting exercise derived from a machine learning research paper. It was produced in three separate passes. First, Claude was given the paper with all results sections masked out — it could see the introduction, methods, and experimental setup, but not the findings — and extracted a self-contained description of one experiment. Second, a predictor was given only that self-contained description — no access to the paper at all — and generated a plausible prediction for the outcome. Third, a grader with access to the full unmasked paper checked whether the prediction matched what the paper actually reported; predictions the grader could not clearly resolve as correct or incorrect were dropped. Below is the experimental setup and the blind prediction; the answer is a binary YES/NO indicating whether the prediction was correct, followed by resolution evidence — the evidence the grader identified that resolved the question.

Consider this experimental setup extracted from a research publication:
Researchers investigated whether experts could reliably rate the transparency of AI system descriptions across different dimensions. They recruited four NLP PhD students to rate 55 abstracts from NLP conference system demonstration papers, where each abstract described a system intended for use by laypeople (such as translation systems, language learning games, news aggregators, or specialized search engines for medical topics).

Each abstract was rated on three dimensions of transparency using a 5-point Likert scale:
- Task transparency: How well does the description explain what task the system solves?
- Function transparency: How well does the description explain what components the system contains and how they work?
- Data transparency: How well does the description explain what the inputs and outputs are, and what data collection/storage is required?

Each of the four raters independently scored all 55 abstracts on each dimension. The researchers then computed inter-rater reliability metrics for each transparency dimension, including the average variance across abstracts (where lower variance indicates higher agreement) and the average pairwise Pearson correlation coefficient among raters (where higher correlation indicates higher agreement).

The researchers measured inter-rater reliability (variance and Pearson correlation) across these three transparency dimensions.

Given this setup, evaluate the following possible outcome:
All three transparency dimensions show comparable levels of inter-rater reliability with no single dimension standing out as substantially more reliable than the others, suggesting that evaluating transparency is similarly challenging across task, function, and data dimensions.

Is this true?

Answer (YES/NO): NO